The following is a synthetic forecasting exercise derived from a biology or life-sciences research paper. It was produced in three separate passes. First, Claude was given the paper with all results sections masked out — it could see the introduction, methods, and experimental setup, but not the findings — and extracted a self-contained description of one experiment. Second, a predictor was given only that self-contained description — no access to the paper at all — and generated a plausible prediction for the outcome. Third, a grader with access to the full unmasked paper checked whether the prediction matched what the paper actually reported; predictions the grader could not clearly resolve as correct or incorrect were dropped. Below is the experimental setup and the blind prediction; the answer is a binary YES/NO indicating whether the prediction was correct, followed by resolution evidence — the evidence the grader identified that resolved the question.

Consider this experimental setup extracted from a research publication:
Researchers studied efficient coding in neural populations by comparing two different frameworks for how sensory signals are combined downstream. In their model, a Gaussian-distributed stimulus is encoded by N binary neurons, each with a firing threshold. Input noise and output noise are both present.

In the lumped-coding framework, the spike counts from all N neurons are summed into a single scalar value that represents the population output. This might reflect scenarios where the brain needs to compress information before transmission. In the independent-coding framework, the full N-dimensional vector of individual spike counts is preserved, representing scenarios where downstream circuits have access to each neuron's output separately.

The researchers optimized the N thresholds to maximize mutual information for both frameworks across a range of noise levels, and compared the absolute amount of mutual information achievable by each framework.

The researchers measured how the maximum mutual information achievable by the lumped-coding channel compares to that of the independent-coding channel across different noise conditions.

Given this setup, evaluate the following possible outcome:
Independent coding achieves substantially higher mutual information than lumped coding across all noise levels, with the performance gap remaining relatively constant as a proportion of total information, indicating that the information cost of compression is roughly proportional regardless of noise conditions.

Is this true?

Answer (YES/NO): NO